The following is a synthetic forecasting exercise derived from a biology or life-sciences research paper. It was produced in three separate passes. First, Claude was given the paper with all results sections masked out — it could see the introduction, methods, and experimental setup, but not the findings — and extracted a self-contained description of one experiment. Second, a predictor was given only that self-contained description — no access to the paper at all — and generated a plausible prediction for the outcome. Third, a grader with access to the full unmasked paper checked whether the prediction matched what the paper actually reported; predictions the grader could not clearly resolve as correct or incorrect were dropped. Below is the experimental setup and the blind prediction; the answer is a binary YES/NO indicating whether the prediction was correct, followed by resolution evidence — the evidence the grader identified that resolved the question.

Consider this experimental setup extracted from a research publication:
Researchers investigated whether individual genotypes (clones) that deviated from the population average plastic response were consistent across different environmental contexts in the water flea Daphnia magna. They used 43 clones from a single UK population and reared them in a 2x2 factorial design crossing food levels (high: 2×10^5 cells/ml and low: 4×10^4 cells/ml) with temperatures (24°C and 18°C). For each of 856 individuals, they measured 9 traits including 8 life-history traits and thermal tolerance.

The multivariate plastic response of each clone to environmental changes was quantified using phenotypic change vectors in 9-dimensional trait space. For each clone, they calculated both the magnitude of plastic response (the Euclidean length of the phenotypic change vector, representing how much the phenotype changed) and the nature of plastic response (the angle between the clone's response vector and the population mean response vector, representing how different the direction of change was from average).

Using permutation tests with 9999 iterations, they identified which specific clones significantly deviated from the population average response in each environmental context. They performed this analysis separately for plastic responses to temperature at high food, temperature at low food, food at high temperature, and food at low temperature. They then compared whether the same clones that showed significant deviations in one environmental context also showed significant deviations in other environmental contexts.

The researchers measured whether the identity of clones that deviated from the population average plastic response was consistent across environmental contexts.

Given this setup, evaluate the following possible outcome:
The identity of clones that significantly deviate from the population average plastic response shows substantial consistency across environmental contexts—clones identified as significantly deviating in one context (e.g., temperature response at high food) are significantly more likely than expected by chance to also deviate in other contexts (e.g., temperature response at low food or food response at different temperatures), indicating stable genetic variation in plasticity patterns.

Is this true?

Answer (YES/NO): NO